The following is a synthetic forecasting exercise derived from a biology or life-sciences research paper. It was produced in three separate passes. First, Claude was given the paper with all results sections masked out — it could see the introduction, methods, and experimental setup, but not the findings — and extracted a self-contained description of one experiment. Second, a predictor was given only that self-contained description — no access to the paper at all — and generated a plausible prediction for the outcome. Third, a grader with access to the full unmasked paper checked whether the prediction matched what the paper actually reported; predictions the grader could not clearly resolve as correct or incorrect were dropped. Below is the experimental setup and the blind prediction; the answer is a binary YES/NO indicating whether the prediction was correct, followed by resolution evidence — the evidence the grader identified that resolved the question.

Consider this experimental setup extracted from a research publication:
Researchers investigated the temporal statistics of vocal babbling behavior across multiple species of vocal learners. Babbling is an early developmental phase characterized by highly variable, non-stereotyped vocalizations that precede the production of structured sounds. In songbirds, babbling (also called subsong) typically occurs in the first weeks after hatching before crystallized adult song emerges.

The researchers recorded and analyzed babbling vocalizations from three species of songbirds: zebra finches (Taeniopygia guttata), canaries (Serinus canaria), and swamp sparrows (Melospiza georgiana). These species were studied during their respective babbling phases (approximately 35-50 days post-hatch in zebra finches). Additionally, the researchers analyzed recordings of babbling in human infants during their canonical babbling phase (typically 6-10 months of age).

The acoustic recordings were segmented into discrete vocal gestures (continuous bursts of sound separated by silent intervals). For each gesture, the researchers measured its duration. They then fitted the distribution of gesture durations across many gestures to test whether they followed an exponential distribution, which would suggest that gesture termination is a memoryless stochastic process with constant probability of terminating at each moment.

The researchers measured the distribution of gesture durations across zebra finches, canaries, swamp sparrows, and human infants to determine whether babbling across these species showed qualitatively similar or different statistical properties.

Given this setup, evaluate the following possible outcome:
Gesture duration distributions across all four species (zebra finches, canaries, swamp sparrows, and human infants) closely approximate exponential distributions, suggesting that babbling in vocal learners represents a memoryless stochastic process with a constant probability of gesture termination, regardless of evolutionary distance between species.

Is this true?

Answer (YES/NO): YES